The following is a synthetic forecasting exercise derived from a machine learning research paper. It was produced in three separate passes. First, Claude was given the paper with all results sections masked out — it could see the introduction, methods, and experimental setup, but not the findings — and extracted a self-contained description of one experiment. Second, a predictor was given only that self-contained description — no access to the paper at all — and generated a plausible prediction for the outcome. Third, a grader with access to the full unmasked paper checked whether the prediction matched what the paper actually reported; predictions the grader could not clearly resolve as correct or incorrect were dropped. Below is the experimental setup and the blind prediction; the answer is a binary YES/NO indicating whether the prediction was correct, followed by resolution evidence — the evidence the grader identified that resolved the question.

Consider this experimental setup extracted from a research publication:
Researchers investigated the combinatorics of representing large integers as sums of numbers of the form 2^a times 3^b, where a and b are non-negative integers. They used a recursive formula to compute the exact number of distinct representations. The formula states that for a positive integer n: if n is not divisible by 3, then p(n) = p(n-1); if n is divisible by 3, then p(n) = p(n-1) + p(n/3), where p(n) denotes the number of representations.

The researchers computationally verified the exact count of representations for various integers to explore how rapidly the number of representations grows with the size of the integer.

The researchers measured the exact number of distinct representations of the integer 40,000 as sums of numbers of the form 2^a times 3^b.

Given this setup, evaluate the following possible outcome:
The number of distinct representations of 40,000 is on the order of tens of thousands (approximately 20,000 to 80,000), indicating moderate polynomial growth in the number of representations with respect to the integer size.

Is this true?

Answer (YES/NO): NO